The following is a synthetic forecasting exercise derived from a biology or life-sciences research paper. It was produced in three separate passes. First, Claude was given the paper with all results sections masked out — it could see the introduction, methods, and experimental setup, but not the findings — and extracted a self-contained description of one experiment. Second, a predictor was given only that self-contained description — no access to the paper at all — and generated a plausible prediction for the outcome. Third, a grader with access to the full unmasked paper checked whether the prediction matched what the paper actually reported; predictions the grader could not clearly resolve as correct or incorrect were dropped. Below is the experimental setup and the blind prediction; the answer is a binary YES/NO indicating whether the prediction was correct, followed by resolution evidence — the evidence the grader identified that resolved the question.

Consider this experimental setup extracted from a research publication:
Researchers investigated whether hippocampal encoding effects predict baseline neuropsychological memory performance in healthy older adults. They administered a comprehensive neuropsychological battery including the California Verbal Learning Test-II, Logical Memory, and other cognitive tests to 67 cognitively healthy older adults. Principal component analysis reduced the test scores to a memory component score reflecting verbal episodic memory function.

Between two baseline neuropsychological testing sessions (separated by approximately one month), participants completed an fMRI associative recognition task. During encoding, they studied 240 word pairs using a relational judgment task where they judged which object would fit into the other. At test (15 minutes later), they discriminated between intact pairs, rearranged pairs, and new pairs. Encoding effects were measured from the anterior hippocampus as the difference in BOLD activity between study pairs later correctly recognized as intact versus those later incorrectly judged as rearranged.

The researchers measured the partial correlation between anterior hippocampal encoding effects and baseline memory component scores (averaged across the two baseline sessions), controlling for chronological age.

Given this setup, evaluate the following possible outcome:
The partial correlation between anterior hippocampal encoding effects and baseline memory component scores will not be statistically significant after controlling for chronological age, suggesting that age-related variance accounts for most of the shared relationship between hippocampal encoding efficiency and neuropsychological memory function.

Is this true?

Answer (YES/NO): NO